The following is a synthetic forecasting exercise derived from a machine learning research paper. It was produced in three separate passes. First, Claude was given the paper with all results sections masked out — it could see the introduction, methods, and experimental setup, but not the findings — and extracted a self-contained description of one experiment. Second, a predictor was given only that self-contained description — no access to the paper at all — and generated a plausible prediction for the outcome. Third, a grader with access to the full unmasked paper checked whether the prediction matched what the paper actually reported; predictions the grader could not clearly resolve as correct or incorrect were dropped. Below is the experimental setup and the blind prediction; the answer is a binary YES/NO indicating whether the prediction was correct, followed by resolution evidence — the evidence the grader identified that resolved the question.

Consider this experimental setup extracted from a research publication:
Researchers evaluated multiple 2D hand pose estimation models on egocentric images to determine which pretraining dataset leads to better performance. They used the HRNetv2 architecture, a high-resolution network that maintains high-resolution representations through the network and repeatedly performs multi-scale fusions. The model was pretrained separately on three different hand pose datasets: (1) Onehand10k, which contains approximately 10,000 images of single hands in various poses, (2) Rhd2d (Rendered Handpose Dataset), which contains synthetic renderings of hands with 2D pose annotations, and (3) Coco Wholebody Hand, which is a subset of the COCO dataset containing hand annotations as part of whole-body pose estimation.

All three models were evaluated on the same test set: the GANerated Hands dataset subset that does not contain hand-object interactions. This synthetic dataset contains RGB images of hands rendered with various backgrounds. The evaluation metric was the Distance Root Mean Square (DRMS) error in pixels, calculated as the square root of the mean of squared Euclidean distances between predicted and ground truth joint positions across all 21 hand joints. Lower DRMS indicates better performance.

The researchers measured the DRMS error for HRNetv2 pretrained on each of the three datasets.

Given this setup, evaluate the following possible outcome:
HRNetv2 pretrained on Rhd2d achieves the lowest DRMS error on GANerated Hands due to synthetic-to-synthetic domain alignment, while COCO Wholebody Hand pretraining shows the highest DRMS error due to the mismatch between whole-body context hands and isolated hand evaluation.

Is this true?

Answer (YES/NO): NO